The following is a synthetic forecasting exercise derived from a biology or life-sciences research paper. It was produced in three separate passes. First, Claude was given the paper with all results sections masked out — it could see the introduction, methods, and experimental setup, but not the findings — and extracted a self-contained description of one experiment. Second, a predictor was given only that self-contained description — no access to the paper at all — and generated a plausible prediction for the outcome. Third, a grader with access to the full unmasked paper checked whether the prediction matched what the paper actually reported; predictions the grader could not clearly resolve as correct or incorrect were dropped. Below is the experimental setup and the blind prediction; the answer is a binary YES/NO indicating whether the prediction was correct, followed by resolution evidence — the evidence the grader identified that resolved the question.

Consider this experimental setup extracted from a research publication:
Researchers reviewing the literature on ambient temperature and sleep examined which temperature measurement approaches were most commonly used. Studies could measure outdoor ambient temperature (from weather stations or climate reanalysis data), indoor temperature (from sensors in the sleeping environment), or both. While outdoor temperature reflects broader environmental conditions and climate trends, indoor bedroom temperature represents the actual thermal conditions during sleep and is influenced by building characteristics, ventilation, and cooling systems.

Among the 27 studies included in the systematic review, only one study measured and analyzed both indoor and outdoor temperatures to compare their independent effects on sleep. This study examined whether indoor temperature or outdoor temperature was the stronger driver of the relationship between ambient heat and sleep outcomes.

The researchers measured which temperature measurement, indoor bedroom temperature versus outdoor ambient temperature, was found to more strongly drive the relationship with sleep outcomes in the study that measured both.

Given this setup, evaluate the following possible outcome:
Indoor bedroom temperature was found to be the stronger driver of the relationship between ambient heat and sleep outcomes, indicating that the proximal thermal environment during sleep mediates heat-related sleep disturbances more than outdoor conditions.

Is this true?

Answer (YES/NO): YES